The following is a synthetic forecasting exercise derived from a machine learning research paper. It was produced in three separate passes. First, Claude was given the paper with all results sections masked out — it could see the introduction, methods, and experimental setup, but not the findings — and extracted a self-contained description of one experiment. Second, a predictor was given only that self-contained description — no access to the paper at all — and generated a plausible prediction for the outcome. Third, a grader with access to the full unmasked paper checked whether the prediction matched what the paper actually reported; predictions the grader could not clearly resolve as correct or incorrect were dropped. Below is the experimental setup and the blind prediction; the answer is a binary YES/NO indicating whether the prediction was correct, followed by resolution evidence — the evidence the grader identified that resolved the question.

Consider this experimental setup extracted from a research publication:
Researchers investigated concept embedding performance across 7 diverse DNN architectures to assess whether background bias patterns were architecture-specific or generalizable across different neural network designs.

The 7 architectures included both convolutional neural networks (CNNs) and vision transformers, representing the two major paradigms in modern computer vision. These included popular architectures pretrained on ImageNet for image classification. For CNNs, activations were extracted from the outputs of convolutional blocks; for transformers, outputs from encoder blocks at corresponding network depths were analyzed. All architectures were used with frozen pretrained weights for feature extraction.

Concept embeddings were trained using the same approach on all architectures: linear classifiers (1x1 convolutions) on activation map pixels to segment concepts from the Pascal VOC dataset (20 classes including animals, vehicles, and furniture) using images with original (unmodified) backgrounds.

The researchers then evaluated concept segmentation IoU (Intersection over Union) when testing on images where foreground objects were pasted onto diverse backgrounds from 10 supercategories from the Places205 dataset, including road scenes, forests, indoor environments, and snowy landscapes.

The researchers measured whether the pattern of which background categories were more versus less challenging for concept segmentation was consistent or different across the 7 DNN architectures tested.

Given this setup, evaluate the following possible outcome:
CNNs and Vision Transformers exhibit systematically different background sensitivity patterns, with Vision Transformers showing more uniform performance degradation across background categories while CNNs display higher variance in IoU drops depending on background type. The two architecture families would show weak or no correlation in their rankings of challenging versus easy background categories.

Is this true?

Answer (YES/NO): NO